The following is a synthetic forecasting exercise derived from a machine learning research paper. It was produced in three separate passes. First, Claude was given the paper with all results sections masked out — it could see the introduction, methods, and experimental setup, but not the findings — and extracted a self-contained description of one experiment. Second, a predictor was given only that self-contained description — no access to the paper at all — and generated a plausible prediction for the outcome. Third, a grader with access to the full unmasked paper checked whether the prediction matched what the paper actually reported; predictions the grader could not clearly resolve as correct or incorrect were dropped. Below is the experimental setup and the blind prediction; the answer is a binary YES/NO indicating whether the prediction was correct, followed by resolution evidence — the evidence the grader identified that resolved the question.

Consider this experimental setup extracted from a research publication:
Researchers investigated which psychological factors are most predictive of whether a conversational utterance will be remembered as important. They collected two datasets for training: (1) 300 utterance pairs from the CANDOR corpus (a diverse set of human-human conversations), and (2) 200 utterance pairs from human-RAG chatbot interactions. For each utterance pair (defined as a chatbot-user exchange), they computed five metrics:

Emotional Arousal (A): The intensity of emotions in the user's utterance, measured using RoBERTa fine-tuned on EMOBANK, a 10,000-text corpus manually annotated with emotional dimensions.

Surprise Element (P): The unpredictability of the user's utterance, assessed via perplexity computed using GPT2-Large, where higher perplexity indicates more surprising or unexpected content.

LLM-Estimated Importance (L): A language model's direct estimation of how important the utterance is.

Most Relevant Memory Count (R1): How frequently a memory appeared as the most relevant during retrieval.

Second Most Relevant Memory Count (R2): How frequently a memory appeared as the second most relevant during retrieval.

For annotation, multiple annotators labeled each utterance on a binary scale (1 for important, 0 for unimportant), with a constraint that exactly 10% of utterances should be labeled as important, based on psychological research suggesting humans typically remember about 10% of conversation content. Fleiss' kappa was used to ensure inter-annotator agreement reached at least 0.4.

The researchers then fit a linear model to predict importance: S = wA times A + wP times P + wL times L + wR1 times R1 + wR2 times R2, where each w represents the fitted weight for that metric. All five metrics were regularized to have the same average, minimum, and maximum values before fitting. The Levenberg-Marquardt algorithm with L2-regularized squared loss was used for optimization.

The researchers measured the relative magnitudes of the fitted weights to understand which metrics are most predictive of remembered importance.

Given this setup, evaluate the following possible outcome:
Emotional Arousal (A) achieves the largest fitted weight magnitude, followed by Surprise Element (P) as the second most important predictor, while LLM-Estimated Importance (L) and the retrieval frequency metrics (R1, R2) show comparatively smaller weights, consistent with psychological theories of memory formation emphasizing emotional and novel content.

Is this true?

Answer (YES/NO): NO